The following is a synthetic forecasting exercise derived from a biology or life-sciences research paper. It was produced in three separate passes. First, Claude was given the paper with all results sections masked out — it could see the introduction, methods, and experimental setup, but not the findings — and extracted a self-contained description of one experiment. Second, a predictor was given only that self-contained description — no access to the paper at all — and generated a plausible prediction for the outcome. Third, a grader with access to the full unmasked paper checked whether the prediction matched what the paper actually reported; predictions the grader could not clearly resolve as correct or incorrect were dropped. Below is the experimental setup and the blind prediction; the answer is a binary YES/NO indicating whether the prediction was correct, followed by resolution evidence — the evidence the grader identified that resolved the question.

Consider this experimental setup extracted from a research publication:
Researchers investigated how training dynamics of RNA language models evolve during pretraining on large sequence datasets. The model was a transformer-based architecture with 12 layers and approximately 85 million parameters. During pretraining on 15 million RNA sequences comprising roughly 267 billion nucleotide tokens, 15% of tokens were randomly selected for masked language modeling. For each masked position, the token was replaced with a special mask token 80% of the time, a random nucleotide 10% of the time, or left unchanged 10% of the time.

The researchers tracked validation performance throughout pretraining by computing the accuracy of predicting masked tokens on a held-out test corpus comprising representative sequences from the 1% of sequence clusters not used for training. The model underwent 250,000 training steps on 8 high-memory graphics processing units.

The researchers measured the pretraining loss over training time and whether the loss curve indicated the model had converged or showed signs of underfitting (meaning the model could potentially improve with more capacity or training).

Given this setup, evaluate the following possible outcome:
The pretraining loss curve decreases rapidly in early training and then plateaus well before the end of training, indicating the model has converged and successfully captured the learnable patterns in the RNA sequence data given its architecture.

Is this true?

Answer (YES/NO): NO